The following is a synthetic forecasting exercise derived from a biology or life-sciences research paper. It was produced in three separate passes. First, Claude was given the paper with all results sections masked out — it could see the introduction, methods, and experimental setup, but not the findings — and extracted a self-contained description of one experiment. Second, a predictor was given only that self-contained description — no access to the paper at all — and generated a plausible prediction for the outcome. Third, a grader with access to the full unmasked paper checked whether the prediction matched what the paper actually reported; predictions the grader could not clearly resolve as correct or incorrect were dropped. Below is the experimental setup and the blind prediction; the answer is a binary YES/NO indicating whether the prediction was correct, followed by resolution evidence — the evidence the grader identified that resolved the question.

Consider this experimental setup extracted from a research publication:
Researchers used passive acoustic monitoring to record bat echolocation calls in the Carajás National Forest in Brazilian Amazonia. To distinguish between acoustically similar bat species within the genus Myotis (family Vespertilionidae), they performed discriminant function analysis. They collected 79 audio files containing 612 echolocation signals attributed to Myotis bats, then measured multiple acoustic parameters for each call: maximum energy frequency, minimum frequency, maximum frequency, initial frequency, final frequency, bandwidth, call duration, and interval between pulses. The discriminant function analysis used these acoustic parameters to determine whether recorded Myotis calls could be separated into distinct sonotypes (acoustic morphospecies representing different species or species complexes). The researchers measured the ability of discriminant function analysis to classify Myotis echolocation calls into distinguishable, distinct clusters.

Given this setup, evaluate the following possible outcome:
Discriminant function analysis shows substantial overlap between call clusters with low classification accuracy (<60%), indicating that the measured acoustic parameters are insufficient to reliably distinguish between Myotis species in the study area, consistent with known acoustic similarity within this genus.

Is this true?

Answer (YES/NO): NO